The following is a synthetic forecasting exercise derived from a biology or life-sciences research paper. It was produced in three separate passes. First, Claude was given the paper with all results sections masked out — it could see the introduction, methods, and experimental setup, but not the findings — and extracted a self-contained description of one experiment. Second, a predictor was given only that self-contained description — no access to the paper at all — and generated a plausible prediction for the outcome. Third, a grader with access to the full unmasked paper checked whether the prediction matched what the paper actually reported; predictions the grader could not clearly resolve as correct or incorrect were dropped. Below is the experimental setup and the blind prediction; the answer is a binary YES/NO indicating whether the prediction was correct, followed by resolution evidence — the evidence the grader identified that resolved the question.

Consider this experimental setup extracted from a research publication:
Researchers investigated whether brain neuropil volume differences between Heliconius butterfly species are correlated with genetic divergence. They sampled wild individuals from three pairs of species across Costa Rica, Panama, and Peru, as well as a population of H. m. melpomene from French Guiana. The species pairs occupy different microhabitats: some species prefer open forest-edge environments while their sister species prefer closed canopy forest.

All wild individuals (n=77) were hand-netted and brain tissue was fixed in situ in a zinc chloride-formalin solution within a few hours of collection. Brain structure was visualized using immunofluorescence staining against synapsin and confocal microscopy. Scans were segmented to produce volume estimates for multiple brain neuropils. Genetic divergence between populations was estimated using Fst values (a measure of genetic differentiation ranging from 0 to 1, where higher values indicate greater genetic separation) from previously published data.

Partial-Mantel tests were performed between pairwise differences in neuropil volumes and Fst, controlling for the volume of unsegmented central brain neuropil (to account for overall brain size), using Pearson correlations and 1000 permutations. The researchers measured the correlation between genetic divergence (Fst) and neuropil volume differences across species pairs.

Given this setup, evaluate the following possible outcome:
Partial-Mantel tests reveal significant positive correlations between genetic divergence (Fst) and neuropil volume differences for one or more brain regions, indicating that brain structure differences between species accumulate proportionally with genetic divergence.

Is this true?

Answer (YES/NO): NO